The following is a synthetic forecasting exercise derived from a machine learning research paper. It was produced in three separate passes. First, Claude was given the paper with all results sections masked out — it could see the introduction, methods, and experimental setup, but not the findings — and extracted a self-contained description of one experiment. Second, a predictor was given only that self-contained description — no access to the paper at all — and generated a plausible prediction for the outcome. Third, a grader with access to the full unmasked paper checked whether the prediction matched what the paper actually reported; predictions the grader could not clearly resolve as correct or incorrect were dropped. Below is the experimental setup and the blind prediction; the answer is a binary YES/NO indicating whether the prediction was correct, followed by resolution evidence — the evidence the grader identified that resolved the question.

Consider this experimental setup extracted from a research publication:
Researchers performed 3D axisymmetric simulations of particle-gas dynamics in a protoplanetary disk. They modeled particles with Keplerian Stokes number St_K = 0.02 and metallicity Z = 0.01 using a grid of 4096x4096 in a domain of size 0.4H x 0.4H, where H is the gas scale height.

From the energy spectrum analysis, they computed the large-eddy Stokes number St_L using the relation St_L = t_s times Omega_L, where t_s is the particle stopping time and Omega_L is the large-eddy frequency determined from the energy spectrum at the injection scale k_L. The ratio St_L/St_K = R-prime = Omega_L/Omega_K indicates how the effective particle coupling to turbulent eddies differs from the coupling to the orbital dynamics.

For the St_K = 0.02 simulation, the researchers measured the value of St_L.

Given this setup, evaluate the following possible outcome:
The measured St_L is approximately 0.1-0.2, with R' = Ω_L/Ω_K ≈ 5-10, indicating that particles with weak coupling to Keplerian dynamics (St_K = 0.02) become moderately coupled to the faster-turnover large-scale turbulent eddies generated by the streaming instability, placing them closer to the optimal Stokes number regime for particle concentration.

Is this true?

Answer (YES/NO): NO